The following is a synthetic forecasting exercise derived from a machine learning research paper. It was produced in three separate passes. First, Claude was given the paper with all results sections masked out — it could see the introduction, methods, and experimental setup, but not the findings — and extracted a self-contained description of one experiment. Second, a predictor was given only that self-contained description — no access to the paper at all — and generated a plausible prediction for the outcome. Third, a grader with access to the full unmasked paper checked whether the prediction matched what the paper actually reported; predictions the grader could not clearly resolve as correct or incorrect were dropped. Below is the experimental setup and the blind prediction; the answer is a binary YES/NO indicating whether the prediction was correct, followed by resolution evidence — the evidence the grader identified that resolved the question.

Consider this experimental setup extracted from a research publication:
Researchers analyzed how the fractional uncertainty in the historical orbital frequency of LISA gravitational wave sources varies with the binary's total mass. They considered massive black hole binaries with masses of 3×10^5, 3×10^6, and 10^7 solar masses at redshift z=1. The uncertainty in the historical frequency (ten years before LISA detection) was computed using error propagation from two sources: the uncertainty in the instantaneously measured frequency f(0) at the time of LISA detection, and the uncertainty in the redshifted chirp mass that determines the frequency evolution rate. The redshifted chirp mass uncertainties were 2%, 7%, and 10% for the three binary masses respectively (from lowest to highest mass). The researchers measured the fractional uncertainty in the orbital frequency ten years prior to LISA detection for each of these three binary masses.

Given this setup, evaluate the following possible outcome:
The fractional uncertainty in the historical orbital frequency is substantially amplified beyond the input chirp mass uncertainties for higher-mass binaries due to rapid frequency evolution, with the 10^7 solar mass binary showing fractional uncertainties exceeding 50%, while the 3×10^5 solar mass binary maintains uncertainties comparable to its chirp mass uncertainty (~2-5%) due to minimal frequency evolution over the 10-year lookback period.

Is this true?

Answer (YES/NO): NO